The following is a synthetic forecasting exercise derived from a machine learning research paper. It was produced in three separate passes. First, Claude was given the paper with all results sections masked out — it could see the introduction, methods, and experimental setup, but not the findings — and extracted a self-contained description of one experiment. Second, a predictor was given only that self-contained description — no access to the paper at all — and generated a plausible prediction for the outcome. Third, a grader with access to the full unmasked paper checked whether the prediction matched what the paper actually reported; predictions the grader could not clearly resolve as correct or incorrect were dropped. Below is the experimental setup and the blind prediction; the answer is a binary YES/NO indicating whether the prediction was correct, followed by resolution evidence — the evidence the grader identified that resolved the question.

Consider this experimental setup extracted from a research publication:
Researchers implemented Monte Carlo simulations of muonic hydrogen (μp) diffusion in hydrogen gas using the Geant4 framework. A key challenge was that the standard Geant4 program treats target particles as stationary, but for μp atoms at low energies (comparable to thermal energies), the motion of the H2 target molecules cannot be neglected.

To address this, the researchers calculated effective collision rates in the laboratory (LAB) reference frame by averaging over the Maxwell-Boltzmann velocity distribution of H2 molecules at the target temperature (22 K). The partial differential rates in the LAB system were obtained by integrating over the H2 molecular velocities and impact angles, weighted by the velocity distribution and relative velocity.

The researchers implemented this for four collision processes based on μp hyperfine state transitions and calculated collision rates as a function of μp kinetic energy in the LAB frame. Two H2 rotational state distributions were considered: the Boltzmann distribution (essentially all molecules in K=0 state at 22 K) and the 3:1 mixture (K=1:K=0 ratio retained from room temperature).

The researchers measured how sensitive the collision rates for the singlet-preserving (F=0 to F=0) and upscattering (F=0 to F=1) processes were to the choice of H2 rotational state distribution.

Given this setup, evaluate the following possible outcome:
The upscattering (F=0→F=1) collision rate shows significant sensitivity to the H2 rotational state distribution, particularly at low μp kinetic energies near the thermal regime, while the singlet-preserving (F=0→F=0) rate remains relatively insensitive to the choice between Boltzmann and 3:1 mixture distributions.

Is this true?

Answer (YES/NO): NO